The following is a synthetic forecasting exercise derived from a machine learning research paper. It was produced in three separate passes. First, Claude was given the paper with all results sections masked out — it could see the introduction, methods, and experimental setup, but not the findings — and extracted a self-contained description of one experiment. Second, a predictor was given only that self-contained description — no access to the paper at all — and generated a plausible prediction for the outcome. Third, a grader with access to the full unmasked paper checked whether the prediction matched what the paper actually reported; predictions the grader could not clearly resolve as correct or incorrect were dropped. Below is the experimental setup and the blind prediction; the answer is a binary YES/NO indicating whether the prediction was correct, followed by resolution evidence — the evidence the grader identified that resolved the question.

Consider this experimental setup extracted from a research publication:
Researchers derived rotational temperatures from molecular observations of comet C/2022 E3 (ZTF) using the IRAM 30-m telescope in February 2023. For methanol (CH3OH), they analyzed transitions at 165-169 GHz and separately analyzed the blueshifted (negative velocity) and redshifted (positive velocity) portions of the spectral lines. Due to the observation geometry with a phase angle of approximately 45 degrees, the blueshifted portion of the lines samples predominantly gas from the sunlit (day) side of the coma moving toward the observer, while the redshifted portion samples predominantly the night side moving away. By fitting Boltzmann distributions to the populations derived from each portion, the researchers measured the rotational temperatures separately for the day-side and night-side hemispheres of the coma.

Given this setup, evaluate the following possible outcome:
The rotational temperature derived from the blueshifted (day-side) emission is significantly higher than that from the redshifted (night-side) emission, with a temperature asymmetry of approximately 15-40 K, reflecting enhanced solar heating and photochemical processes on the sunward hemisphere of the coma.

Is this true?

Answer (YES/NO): NO